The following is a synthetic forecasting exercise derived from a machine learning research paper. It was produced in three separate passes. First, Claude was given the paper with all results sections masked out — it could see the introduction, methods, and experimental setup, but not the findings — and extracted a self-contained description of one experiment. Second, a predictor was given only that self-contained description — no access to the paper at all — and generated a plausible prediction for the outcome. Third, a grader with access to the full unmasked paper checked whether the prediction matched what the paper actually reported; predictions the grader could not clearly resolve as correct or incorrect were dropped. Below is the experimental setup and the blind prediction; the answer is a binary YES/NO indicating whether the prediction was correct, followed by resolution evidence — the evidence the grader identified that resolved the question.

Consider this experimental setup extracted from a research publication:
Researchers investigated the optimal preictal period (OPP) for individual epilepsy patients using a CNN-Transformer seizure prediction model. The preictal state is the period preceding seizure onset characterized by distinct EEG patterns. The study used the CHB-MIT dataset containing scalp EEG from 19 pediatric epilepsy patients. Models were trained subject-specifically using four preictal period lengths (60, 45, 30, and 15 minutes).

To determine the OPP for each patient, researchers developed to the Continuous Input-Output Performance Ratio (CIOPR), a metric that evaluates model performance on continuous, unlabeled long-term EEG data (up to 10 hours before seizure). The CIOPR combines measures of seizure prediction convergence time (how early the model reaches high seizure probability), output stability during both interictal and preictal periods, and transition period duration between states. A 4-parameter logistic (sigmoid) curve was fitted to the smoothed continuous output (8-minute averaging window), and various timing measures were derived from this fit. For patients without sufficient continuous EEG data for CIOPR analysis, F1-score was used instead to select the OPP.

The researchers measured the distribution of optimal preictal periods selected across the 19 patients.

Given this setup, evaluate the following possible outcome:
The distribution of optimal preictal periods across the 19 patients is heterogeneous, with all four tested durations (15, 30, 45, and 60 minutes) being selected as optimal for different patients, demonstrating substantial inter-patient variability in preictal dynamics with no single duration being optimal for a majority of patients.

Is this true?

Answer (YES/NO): NO